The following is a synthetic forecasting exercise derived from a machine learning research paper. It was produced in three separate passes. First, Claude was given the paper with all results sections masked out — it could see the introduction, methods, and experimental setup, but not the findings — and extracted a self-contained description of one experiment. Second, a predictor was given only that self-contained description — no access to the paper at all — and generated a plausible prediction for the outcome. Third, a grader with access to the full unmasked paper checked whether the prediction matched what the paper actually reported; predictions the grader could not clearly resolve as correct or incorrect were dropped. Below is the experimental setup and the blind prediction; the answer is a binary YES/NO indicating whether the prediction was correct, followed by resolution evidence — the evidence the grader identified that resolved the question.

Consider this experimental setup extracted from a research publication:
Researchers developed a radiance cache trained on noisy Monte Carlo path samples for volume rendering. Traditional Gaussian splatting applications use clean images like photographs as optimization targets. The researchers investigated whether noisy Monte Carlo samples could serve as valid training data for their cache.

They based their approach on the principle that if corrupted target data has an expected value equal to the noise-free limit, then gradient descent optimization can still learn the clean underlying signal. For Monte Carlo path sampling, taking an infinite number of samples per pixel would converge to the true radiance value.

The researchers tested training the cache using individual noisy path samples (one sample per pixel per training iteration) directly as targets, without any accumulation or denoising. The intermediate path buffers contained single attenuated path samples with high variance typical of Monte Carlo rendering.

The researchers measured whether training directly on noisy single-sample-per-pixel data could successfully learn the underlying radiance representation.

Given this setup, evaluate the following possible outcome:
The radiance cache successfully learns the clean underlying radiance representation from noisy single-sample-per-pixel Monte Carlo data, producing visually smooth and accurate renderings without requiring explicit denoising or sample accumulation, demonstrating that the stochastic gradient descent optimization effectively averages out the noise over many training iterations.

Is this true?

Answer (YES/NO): YES